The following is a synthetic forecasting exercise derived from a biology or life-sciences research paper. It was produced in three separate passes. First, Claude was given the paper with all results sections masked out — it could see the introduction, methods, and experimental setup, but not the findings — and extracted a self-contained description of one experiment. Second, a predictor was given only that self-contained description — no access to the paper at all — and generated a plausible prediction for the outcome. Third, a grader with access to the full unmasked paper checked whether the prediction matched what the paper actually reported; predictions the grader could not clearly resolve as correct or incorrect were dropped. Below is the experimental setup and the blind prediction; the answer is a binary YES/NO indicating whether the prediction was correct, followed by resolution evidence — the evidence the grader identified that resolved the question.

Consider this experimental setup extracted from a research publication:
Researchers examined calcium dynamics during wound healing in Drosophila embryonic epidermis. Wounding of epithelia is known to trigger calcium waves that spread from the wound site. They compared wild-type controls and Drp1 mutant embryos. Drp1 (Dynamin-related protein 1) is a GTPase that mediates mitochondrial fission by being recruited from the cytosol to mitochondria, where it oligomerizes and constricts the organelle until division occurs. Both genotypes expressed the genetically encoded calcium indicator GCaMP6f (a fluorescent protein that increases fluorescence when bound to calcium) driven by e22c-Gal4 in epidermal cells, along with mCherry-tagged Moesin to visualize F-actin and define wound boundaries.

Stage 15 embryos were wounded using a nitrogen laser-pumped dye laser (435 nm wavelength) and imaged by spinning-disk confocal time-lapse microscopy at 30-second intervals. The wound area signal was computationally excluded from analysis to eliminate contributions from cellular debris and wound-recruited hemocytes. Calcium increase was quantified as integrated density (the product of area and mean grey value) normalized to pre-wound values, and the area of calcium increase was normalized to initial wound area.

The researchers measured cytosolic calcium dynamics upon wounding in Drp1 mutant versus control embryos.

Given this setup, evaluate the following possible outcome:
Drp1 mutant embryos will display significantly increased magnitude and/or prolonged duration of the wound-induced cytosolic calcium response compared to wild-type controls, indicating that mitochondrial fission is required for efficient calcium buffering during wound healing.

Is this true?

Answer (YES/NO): NO